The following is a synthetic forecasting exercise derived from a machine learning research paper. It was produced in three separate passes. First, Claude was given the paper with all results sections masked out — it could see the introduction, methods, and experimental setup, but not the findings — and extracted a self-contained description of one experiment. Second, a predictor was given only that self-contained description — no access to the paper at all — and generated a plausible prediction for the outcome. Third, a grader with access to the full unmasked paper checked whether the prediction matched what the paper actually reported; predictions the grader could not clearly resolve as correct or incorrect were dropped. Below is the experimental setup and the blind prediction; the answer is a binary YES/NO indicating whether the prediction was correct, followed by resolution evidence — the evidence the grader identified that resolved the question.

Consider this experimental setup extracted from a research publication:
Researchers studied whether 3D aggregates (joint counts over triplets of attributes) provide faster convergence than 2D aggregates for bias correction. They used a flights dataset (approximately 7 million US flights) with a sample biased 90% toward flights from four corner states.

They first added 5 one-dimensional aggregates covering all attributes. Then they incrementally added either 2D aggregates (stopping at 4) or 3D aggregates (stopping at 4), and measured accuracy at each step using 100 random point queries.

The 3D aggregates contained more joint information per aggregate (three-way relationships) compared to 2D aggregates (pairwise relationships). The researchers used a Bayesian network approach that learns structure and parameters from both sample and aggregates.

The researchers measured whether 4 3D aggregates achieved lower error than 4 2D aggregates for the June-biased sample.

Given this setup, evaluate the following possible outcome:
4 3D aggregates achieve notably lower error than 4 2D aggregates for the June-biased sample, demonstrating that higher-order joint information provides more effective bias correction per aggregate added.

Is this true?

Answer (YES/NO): NO